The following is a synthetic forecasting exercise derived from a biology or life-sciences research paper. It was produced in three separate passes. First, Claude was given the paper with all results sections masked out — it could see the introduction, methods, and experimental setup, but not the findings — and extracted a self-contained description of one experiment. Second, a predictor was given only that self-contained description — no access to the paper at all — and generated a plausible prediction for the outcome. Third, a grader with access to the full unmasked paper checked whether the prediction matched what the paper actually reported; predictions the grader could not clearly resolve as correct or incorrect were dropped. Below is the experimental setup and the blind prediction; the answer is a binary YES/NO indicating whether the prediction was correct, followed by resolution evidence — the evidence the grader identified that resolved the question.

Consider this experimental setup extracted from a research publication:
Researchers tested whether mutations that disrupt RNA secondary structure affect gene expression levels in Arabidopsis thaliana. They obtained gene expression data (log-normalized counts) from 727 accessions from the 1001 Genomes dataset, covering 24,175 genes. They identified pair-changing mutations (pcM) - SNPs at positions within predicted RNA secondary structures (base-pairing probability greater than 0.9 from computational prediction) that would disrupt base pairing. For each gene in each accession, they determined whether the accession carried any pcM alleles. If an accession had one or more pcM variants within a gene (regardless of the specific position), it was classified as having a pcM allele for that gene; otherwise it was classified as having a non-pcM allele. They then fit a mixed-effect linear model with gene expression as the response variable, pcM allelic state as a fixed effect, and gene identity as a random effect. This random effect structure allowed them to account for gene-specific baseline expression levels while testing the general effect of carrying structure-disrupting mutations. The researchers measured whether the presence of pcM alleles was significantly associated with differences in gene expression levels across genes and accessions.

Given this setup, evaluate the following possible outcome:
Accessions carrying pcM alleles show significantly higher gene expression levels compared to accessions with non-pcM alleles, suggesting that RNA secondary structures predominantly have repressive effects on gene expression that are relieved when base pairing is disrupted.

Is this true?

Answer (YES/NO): NO